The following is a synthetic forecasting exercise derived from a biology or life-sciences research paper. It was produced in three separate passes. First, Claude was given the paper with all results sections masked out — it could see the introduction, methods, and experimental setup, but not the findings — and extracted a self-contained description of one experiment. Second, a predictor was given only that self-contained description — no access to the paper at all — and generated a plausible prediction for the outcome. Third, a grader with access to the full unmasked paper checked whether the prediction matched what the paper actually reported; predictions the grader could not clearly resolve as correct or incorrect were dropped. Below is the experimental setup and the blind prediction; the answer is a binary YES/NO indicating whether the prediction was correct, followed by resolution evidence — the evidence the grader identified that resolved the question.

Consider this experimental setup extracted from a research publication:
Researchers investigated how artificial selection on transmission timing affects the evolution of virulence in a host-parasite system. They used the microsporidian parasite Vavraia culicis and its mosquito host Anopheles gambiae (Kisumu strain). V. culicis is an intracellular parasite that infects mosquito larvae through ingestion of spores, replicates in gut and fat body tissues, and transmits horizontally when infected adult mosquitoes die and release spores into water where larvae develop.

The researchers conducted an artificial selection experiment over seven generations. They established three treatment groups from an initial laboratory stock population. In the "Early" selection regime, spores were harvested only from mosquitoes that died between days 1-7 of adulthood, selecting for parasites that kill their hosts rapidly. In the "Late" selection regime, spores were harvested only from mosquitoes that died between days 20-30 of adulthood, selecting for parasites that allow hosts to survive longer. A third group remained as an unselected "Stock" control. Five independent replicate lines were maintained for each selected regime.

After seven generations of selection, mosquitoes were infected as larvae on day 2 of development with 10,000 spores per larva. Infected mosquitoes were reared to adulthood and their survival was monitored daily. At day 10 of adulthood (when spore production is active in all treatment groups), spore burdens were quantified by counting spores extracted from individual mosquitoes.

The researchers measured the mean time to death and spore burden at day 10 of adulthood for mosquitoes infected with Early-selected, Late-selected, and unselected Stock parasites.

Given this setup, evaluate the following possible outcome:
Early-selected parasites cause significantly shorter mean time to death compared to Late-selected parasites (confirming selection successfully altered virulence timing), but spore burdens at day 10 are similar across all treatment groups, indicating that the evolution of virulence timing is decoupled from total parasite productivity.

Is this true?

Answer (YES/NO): NO